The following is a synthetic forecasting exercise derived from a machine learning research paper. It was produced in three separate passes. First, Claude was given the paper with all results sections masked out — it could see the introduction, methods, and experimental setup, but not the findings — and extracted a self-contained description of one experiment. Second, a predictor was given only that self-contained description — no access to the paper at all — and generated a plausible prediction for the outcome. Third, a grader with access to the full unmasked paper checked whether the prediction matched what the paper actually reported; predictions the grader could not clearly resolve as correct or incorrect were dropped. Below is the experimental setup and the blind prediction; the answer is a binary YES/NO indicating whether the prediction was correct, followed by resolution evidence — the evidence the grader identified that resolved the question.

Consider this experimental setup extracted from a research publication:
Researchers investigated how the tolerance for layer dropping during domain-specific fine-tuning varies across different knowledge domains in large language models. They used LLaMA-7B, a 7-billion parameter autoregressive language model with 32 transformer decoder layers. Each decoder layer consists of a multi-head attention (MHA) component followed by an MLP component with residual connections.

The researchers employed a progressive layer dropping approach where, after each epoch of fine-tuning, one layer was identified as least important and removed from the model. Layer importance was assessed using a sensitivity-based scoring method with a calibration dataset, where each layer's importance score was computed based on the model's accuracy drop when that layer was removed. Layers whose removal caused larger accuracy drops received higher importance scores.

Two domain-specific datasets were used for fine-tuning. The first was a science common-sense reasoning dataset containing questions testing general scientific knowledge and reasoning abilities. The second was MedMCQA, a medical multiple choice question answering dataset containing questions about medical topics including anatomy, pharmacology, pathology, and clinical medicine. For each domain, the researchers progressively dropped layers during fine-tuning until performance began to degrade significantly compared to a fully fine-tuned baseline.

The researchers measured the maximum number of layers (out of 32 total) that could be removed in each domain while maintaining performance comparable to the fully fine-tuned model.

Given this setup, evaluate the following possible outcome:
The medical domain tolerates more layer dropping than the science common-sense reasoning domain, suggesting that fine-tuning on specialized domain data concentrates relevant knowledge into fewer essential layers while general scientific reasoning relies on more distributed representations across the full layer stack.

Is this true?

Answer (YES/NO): NO